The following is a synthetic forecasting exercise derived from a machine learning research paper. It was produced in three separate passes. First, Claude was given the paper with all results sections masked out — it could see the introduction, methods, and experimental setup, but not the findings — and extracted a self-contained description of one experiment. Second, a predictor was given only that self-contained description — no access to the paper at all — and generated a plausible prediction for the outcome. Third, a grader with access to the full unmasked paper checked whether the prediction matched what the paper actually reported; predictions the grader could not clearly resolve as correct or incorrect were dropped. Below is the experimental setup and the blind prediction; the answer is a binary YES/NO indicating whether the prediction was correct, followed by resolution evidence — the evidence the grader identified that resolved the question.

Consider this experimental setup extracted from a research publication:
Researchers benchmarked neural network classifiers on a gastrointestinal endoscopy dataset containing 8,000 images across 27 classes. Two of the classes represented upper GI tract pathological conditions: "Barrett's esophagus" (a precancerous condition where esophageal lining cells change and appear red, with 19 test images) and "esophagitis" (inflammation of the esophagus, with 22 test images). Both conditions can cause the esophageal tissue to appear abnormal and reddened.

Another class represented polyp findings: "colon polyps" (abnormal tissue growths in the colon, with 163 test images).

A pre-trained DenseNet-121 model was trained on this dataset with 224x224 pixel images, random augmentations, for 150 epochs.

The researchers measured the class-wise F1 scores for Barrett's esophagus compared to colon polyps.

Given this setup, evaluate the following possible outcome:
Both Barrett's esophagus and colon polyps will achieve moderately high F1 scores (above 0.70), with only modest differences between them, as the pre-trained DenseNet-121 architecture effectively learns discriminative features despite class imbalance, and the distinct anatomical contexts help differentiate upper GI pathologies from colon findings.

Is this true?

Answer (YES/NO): NO